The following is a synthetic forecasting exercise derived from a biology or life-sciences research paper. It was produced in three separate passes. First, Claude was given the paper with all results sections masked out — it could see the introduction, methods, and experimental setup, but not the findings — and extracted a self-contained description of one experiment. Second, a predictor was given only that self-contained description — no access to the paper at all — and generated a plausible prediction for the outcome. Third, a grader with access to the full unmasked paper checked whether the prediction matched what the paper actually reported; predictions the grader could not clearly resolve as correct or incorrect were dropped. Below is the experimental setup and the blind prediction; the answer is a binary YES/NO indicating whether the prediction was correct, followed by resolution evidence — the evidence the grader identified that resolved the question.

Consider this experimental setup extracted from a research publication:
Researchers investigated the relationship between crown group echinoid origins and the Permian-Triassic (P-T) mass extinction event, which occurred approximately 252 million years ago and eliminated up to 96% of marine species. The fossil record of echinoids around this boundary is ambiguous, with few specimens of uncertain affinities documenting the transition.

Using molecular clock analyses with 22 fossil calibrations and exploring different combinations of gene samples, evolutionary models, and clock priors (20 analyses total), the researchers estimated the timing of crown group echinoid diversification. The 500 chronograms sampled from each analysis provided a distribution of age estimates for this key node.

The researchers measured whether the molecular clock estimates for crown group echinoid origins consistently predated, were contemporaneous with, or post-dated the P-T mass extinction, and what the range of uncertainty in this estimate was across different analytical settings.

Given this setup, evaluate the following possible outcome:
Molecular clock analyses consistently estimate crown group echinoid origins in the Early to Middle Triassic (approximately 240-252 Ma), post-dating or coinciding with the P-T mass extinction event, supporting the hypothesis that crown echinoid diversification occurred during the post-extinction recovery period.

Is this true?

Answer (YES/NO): NO